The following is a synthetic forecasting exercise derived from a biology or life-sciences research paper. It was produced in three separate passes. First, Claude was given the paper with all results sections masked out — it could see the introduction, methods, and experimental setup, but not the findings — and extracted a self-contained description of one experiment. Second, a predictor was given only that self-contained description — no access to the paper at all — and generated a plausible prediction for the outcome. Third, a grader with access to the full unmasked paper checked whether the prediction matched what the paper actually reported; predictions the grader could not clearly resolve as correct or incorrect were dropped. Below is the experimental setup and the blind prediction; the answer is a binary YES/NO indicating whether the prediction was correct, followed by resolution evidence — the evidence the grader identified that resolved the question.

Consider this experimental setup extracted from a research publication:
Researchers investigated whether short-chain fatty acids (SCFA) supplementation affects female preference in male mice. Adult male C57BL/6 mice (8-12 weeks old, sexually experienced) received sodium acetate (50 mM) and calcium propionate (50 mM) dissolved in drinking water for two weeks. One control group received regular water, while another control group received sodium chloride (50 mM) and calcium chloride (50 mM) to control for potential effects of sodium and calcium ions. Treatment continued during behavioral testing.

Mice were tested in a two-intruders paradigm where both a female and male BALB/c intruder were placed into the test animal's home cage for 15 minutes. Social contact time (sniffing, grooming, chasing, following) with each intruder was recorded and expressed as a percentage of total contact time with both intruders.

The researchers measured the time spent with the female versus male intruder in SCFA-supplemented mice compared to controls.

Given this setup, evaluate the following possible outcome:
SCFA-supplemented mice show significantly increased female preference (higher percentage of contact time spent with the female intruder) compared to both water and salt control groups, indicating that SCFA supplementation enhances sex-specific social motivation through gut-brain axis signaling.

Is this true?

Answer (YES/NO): NO